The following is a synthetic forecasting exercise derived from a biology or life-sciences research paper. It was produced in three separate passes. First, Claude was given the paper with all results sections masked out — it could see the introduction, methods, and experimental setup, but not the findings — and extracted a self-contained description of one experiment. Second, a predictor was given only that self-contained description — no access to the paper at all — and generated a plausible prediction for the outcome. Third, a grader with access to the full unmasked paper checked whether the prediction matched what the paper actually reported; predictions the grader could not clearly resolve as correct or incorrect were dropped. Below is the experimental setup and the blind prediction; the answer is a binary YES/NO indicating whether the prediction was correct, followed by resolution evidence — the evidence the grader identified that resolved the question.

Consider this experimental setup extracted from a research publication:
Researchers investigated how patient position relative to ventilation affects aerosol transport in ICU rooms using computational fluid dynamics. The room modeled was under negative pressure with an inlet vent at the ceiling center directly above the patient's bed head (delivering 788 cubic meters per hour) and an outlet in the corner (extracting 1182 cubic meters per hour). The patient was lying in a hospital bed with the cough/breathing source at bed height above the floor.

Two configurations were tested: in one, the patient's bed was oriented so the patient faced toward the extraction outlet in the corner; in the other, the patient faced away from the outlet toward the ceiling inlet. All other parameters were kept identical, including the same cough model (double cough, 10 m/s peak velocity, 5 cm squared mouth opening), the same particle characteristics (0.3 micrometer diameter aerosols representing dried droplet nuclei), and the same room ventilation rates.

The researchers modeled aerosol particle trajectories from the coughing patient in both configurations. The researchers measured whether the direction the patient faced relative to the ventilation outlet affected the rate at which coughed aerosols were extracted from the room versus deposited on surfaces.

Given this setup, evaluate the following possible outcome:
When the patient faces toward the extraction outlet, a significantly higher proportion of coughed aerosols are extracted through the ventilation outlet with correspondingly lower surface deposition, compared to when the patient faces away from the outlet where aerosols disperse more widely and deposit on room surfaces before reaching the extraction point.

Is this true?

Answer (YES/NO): NO